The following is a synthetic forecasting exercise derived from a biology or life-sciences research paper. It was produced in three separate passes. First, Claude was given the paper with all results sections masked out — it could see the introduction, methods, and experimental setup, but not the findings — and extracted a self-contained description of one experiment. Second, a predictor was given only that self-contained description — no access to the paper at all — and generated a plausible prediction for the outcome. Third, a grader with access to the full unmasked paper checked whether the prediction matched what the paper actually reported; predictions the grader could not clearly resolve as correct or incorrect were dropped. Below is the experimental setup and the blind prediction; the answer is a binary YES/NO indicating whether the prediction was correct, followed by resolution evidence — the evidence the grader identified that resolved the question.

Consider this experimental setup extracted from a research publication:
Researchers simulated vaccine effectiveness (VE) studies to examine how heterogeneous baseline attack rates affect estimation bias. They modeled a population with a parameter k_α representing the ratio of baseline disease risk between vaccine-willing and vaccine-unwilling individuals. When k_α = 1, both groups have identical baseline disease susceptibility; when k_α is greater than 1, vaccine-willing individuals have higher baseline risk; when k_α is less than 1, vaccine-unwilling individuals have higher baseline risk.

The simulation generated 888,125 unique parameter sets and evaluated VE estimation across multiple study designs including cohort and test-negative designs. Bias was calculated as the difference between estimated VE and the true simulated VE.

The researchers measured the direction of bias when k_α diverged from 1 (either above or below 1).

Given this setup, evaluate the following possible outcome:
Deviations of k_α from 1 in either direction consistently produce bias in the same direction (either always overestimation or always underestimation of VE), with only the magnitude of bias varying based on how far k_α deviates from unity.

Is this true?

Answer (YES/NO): NO